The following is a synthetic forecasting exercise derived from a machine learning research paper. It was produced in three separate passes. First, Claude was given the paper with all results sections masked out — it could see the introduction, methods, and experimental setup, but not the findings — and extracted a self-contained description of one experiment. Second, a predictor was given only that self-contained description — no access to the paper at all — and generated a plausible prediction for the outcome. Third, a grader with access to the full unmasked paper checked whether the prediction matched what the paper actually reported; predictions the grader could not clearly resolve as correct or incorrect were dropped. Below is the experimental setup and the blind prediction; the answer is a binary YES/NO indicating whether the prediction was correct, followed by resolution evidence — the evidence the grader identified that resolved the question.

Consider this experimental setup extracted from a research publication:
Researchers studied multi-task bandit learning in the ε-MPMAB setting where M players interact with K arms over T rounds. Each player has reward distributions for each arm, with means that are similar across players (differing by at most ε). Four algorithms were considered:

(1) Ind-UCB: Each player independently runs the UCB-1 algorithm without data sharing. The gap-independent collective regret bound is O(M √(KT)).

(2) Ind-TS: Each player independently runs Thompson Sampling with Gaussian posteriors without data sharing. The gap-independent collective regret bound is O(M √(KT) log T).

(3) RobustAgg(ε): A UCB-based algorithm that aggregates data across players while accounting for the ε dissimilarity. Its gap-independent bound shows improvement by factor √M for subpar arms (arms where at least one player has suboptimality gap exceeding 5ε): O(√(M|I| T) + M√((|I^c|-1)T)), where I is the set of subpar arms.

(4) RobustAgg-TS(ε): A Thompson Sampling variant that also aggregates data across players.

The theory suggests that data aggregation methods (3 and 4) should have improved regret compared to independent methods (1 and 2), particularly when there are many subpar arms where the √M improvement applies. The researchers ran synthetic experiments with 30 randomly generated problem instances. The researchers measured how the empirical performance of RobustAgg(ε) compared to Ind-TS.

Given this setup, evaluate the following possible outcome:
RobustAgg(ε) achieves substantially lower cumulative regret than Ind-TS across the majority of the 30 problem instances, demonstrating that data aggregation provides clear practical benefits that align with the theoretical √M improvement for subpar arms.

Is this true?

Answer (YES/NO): NO